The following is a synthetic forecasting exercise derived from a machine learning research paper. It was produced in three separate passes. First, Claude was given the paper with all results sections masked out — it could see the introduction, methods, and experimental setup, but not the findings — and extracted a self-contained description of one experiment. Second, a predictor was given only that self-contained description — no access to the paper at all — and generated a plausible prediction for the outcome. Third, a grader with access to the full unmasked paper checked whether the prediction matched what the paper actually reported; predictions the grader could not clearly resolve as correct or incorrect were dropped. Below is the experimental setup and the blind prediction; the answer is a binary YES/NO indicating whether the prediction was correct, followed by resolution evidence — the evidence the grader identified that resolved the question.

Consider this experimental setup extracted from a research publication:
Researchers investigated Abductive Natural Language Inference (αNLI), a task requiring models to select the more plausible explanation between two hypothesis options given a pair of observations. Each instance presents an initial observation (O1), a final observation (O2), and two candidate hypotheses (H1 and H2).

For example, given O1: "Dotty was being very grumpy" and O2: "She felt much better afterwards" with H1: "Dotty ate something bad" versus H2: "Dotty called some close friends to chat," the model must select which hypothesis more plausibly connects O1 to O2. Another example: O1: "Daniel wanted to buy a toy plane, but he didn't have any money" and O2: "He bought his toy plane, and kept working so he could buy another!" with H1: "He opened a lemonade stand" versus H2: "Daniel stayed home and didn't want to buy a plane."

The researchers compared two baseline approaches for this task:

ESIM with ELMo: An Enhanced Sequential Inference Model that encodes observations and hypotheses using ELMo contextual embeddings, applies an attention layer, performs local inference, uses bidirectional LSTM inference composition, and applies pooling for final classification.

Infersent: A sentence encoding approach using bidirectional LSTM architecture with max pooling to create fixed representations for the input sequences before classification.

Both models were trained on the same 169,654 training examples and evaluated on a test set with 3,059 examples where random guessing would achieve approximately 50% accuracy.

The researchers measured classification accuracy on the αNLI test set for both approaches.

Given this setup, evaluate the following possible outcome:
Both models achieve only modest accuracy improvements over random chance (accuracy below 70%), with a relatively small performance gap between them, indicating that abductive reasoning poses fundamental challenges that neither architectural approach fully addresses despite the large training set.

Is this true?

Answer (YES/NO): NO